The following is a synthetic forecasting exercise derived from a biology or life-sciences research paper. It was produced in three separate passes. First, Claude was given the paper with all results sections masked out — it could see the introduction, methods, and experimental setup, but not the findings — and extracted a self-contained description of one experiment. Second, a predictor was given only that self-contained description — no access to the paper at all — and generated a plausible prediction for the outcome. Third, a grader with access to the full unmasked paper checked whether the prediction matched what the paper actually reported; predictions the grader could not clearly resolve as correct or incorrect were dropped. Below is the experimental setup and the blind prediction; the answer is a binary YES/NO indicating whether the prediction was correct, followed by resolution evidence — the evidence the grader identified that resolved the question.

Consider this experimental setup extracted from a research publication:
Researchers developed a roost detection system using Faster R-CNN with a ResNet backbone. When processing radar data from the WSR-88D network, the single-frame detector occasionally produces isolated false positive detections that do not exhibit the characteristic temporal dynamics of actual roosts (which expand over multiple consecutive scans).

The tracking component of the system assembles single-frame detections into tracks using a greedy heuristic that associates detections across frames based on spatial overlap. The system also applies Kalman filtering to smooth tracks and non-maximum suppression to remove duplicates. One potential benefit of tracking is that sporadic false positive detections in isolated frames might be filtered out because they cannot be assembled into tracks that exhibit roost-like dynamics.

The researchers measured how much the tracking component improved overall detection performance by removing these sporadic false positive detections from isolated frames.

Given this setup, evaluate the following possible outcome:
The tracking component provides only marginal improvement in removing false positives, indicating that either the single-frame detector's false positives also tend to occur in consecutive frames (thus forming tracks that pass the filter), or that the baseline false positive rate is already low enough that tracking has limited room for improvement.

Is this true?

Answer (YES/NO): YES